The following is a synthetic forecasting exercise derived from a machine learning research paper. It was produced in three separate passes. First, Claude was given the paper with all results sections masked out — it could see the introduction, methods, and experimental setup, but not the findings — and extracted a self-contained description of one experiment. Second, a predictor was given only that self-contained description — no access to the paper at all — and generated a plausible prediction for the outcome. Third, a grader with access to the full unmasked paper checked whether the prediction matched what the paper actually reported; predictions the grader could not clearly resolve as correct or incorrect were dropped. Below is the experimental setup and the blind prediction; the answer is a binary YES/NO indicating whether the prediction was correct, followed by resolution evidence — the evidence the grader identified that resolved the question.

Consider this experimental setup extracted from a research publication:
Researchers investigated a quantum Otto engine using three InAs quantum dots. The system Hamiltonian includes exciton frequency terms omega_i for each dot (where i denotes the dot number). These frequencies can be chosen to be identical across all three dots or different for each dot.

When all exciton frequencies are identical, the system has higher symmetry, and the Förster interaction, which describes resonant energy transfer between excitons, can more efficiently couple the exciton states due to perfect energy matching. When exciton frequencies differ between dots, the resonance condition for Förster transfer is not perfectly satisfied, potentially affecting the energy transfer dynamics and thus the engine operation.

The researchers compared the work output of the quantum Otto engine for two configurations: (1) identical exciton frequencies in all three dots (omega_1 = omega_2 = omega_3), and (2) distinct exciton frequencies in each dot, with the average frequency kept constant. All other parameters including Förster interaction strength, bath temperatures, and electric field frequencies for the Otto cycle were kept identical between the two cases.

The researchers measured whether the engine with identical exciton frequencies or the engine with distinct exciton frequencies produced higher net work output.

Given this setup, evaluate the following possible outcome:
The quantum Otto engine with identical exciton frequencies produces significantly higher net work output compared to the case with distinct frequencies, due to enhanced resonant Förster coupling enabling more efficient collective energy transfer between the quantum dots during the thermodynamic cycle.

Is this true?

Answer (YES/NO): NO